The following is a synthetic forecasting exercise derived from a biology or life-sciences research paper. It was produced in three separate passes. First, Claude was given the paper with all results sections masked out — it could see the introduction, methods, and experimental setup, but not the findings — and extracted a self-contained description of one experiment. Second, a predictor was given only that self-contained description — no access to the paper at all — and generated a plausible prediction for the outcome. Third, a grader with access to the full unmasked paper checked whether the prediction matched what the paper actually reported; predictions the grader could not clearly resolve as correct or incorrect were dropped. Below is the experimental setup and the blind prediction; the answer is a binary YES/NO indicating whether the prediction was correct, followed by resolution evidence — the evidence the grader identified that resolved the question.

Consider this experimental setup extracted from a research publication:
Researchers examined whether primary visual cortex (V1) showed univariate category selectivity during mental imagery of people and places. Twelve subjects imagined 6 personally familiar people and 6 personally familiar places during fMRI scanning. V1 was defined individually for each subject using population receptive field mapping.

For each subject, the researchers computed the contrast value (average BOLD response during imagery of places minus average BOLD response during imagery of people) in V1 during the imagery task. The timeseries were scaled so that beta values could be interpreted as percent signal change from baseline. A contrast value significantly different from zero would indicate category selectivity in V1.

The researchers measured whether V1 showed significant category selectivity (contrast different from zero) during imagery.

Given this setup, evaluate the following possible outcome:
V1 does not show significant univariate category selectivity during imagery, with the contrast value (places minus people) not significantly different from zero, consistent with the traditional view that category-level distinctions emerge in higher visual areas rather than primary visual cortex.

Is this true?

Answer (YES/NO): YES